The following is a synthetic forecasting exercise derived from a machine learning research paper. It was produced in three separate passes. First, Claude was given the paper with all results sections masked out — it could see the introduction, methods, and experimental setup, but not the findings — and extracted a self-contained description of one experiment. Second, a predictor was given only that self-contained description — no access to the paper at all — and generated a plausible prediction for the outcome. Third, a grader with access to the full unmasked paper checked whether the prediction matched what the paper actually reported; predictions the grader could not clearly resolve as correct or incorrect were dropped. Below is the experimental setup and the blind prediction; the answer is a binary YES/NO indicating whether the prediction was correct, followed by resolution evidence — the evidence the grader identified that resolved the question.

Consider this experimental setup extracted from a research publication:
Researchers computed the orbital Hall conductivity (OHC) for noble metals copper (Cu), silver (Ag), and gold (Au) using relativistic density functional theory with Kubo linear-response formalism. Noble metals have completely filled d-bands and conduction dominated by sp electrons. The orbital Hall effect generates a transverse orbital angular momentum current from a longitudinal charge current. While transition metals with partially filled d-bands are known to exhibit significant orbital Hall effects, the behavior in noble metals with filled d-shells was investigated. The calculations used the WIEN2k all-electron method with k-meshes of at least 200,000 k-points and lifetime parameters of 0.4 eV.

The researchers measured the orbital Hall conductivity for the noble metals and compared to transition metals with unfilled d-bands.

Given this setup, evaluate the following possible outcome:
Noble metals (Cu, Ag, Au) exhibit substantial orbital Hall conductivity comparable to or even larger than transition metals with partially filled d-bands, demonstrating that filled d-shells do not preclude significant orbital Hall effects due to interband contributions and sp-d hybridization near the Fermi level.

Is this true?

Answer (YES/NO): NO